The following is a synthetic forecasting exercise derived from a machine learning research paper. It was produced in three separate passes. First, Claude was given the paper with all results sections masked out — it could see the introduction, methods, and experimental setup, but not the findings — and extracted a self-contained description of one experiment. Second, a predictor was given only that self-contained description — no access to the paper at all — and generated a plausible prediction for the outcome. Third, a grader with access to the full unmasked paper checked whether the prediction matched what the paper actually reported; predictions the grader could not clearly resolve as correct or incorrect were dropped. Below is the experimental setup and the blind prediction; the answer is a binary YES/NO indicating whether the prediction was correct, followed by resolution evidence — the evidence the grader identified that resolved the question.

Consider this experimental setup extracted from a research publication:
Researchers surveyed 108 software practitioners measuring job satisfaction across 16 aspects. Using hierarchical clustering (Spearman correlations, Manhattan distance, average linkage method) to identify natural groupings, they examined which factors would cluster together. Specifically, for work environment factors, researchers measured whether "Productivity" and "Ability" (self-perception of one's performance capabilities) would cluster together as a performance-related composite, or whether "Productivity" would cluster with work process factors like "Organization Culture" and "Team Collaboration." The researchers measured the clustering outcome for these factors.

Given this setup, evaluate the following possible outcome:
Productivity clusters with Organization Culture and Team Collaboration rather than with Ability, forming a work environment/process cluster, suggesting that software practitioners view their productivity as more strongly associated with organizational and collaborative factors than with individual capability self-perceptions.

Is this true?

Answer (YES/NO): NO